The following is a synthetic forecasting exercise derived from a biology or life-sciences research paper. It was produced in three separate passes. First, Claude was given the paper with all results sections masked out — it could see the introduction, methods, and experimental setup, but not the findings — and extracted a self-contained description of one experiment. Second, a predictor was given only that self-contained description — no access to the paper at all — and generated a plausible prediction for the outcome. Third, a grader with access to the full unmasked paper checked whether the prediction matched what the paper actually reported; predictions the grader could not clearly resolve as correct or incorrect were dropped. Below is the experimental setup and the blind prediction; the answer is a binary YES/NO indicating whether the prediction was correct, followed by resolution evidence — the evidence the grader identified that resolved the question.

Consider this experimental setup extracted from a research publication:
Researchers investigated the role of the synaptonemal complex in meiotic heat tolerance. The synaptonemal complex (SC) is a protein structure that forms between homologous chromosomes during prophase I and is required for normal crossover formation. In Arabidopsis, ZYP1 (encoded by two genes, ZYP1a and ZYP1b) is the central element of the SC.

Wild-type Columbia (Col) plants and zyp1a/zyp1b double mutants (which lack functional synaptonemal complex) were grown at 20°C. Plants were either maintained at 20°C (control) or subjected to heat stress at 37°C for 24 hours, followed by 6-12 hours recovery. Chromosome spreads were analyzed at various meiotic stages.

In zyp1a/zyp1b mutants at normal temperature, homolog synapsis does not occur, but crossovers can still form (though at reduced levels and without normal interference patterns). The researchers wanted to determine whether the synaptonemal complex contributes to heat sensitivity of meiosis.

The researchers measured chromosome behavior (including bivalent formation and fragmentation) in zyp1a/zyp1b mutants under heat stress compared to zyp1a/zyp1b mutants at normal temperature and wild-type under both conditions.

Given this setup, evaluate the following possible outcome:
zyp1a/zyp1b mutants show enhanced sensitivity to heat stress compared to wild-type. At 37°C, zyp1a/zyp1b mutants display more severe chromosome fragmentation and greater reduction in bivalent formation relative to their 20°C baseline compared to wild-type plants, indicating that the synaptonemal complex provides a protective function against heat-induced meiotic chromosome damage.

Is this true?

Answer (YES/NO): NO